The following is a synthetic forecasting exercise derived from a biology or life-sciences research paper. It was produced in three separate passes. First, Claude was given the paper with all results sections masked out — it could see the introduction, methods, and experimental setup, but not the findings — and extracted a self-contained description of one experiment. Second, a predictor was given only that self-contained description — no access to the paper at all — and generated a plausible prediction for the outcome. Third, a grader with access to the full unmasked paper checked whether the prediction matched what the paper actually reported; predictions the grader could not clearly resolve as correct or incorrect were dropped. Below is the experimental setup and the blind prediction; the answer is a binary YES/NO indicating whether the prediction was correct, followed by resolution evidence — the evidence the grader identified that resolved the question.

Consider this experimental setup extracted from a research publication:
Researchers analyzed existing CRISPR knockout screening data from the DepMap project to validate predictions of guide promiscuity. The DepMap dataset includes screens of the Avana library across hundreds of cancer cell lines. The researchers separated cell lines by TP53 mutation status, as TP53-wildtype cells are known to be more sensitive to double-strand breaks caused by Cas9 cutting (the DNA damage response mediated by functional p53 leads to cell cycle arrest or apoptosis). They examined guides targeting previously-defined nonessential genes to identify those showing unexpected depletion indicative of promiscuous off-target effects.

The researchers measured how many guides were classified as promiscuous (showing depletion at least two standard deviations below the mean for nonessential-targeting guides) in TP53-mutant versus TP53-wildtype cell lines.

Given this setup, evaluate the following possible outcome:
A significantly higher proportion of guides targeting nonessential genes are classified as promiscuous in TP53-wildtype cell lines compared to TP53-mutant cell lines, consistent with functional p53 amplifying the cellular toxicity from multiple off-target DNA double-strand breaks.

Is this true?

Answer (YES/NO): NO